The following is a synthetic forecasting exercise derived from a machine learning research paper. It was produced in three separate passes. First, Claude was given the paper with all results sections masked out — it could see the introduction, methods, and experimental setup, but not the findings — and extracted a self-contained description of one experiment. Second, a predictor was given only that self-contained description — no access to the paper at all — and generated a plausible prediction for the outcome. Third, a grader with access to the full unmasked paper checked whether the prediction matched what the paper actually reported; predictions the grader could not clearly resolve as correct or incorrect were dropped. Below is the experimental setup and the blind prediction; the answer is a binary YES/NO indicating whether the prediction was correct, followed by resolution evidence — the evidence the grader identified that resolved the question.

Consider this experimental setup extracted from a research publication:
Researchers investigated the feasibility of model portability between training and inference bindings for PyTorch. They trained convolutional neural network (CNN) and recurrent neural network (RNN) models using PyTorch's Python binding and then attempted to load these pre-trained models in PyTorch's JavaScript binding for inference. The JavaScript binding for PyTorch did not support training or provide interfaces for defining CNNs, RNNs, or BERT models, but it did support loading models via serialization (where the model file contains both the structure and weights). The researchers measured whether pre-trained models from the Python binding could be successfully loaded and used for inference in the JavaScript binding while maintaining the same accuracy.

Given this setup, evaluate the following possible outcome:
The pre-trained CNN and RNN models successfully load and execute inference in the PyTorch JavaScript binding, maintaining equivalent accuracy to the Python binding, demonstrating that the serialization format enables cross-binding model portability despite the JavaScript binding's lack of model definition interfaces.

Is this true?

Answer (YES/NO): YES